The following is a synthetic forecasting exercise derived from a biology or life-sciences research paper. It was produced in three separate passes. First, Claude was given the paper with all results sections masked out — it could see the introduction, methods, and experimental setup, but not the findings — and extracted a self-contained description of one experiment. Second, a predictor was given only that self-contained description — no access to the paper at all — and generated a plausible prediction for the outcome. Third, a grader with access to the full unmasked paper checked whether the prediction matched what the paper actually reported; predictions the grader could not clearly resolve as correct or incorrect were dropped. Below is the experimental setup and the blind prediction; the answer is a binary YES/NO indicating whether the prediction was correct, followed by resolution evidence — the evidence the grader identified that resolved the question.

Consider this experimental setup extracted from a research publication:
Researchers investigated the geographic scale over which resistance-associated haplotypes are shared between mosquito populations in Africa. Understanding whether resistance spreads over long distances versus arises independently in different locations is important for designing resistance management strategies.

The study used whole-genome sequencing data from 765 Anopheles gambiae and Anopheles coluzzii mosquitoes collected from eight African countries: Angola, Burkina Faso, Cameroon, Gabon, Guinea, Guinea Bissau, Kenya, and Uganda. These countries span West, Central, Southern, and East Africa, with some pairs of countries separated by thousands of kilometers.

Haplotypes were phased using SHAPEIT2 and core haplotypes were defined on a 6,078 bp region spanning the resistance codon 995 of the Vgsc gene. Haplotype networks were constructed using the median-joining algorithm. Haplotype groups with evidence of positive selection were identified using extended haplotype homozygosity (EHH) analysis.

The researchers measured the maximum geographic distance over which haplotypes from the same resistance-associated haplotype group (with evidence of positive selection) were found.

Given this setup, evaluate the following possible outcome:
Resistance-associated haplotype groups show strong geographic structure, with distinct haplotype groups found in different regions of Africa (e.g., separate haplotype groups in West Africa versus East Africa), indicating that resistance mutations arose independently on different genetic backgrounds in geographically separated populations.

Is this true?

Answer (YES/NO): NO